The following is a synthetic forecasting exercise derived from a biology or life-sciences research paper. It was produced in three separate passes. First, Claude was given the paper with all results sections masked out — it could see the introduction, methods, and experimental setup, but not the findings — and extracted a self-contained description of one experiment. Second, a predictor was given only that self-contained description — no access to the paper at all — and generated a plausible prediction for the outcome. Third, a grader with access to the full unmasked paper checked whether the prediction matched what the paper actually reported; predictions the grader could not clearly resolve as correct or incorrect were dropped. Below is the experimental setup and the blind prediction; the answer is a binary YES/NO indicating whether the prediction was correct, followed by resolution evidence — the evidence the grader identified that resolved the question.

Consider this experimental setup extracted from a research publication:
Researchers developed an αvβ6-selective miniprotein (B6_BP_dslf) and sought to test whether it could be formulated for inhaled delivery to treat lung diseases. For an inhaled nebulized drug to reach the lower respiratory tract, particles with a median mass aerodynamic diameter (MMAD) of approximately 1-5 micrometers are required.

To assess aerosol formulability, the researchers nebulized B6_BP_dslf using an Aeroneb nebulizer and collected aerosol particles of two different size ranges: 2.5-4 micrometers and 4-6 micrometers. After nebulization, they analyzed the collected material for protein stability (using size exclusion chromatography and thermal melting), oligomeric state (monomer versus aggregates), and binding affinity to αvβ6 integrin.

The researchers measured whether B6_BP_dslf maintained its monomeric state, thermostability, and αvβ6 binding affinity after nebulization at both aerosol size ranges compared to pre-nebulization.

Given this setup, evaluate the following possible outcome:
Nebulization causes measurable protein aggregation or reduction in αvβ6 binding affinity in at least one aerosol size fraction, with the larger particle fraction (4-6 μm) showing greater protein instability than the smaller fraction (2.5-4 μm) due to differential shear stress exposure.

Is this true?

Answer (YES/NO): NO